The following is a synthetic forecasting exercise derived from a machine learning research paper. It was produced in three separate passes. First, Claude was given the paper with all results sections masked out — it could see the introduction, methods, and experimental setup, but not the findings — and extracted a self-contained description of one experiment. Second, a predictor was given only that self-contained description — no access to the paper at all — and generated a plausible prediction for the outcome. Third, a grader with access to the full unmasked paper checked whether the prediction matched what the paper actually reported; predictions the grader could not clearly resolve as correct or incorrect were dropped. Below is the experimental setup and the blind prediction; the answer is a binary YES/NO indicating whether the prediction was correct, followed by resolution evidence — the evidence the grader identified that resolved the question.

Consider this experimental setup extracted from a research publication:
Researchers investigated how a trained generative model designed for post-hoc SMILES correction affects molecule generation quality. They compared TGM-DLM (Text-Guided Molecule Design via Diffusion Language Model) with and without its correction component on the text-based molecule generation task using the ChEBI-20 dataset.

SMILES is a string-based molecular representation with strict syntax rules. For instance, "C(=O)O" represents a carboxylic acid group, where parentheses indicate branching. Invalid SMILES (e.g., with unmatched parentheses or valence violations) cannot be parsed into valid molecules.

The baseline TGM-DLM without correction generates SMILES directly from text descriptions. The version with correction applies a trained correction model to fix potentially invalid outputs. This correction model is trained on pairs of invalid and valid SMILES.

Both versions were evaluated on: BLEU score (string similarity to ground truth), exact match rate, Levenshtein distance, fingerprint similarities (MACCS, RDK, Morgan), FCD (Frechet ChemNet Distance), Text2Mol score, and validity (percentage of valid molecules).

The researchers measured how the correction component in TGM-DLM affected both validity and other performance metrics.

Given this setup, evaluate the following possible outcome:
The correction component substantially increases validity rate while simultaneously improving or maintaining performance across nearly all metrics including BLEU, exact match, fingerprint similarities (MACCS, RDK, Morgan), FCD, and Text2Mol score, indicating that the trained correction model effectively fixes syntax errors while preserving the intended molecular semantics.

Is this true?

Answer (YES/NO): NO